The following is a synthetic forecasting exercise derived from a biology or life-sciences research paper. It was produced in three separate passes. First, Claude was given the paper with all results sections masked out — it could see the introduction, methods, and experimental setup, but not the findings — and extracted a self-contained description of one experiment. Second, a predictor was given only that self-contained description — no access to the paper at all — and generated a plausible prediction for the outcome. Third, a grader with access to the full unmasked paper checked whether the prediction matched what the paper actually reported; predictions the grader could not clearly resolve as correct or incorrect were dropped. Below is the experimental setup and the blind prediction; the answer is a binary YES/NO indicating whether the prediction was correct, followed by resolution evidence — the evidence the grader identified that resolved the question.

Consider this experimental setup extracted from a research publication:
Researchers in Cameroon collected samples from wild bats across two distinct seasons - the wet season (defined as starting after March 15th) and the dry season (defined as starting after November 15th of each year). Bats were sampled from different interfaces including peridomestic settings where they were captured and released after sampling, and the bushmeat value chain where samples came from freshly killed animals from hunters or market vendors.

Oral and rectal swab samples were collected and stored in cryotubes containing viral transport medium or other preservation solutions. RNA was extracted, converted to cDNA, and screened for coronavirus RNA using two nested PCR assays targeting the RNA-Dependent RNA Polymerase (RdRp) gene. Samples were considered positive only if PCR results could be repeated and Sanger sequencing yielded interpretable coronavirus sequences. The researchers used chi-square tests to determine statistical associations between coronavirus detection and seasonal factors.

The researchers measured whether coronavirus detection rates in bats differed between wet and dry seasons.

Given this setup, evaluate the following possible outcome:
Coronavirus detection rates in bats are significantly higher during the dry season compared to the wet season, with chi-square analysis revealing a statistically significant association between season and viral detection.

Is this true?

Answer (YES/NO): NO